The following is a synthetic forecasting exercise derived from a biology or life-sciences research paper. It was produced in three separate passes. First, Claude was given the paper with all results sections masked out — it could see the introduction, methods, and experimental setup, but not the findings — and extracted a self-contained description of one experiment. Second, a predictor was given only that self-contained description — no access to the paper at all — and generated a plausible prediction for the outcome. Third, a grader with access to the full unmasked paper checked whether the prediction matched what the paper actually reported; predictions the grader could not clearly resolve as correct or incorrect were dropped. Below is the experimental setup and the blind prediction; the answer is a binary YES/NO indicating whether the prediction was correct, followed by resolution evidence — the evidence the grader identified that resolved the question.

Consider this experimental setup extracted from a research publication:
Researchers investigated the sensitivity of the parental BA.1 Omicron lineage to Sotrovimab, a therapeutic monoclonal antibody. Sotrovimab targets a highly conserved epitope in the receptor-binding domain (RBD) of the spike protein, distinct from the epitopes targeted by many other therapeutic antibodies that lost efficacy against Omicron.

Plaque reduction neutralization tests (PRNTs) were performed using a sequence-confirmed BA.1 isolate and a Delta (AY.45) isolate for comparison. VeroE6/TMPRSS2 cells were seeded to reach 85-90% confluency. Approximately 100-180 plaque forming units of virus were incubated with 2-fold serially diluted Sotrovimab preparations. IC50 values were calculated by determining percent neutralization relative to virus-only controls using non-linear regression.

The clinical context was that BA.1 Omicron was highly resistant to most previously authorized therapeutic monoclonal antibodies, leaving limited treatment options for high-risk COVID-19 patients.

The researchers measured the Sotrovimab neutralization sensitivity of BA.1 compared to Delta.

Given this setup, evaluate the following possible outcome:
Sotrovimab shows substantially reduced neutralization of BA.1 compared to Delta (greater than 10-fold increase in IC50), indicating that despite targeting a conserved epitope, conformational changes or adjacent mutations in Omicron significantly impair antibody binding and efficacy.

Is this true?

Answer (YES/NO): NO